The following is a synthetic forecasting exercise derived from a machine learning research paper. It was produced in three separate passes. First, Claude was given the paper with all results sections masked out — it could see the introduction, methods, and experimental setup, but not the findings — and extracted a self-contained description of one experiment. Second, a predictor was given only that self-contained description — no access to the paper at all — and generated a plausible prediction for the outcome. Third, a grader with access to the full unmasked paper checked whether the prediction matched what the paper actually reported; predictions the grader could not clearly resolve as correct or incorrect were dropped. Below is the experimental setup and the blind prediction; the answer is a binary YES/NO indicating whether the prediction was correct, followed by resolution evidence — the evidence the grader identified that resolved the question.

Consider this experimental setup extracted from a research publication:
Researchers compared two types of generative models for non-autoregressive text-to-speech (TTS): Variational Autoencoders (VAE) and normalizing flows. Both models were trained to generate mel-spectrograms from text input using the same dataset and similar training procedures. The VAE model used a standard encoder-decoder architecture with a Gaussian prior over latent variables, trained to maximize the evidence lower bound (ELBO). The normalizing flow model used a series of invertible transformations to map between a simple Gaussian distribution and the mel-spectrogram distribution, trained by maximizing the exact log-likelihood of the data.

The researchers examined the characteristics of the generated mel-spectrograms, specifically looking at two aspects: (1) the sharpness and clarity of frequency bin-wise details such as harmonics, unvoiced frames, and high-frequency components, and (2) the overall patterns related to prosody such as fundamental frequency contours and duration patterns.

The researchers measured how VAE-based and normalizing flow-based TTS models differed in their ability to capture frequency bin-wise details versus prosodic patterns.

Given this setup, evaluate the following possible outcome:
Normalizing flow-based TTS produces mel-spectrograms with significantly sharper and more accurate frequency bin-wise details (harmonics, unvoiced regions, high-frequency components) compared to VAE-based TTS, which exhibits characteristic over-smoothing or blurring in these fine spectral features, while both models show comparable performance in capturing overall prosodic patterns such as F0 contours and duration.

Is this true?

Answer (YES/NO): NO